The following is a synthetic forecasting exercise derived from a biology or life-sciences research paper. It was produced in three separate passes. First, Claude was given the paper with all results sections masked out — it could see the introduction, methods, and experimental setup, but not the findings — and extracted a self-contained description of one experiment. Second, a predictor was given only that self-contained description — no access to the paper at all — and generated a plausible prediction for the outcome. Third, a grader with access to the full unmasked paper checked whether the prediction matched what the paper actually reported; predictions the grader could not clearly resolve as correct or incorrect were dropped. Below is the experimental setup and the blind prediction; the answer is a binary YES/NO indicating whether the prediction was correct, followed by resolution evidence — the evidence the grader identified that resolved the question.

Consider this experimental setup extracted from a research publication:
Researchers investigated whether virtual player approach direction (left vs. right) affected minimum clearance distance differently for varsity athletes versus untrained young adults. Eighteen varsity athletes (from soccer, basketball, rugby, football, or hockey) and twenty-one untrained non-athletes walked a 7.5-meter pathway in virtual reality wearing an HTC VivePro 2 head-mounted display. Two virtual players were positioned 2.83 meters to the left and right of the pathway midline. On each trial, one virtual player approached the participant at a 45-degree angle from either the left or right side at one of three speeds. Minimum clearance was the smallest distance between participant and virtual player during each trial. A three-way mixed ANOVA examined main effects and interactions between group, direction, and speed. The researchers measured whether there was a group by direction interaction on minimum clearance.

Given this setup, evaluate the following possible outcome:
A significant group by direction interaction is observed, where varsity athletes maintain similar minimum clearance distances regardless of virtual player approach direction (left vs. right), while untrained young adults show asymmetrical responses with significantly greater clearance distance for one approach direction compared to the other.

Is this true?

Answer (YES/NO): NO